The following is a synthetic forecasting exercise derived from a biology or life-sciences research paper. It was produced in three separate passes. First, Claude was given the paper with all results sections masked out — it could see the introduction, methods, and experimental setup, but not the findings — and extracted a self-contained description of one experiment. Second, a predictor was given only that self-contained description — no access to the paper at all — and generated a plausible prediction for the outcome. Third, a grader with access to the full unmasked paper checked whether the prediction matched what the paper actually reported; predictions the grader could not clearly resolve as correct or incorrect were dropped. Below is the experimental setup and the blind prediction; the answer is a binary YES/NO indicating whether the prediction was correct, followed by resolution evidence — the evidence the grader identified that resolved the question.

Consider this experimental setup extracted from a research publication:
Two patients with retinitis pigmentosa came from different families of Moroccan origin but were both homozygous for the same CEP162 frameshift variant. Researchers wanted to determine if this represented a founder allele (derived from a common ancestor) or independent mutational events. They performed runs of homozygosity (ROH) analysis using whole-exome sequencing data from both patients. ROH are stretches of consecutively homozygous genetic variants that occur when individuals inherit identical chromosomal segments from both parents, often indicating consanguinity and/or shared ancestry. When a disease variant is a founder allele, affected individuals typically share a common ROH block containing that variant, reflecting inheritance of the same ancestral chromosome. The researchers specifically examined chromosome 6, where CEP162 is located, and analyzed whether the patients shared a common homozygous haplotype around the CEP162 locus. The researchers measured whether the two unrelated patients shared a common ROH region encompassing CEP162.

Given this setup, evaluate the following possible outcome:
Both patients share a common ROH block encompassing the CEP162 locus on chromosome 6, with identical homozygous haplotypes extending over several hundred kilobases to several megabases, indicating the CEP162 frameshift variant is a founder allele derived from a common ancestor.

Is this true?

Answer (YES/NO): YES